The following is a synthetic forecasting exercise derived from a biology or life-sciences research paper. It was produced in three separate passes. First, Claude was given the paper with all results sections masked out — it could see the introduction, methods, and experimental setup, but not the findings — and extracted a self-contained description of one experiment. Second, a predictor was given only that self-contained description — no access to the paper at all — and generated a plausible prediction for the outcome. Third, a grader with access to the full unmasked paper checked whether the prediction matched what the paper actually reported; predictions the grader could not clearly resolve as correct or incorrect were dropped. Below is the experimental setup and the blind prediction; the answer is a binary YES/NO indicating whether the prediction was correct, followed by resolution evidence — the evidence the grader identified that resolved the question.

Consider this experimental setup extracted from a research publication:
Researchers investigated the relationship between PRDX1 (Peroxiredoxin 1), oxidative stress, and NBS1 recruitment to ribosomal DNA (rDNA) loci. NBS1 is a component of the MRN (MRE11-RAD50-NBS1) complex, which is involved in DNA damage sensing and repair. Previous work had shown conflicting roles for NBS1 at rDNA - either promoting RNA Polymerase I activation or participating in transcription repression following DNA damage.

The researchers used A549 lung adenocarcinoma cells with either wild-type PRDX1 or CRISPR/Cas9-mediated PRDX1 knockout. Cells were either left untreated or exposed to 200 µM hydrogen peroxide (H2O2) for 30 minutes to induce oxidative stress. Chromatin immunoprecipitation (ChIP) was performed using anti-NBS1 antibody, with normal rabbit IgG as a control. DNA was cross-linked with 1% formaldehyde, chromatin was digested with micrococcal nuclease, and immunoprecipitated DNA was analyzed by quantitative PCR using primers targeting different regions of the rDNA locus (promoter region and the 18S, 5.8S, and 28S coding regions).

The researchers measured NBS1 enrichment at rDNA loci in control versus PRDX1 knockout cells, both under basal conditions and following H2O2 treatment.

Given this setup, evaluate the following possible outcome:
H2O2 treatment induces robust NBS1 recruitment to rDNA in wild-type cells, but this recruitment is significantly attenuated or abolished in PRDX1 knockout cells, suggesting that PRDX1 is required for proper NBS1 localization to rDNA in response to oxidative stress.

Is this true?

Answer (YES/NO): NO